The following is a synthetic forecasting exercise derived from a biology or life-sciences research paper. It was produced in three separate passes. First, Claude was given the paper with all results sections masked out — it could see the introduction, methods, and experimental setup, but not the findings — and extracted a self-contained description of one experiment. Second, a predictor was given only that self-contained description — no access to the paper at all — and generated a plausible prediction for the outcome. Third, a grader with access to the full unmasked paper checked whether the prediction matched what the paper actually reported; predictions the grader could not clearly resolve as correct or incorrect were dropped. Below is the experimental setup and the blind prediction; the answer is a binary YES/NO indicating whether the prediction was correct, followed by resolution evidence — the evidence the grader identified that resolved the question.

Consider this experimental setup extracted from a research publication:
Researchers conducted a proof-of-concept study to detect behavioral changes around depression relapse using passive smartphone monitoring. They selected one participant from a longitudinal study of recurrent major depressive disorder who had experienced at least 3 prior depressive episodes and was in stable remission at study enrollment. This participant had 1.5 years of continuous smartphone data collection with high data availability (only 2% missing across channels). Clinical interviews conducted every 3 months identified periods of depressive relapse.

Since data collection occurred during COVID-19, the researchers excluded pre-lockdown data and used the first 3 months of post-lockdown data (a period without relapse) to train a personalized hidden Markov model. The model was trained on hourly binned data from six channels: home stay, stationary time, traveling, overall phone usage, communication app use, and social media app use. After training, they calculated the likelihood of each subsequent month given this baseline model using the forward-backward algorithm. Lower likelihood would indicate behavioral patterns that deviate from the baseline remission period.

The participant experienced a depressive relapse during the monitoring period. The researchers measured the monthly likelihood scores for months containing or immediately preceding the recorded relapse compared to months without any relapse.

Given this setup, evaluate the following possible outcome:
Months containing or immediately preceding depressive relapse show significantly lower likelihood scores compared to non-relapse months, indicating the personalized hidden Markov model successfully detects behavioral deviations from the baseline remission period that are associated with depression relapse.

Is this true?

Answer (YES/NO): YES